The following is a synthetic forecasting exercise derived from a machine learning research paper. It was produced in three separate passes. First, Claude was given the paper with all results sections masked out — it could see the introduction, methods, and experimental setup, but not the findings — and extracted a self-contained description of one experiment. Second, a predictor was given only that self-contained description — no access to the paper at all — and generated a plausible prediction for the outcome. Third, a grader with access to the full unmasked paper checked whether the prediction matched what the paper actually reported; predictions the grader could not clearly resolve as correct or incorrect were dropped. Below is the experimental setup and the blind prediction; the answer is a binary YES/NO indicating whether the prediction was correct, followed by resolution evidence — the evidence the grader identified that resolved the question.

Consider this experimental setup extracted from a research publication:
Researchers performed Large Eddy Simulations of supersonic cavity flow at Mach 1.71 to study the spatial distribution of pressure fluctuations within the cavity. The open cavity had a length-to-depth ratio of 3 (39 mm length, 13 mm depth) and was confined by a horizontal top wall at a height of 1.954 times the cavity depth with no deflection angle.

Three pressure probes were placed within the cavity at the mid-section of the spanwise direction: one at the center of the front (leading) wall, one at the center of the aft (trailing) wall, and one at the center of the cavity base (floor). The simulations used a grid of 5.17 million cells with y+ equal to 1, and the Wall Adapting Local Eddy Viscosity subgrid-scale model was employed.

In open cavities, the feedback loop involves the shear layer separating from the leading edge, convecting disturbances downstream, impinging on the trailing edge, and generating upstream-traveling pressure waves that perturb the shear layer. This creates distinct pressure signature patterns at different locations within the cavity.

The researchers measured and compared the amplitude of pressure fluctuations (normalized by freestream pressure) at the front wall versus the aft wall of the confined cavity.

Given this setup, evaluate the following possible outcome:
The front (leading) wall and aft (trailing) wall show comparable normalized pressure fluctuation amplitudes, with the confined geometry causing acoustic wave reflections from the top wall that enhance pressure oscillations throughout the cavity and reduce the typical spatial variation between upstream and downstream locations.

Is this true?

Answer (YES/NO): NO